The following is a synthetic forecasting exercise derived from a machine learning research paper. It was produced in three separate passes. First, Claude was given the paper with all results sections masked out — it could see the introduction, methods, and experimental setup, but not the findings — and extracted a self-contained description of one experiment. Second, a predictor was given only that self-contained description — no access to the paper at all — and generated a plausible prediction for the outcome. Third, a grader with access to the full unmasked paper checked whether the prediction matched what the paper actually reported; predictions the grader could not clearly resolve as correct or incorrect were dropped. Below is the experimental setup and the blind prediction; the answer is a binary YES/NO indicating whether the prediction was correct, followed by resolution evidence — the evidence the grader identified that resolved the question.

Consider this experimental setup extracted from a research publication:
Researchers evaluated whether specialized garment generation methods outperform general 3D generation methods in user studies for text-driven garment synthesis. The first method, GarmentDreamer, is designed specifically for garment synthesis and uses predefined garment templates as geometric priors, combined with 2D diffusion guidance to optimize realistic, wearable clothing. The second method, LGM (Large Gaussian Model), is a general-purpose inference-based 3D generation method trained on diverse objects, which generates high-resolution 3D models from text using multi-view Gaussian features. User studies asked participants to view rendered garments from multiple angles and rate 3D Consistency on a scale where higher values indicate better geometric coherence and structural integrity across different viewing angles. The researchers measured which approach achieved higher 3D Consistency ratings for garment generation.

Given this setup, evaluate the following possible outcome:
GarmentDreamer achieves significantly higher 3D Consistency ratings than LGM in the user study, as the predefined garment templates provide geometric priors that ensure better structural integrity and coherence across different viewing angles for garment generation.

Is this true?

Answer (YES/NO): NO